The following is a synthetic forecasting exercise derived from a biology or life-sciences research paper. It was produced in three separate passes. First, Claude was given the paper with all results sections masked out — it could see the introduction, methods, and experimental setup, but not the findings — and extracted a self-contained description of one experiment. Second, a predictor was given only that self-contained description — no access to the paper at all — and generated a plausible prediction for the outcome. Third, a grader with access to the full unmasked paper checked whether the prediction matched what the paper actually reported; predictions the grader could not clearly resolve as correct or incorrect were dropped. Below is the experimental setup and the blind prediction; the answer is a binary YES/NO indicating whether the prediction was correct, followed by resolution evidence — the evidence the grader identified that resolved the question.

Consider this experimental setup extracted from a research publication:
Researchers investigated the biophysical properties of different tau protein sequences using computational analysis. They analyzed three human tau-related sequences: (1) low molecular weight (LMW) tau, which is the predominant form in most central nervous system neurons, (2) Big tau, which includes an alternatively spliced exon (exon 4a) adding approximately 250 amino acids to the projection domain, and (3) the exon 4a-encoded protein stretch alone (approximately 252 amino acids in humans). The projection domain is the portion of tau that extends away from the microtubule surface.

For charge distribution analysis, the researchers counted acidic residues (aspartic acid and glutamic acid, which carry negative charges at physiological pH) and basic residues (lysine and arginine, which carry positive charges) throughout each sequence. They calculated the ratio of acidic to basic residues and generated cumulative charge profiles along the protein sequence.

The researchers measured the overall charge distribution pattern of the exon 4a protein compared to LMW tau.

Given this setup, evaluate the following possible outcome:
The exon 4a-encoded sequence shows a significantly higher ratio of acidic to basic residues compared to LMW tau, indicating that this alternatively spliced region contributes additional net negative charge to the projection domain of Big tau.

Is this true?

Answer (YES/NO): YES